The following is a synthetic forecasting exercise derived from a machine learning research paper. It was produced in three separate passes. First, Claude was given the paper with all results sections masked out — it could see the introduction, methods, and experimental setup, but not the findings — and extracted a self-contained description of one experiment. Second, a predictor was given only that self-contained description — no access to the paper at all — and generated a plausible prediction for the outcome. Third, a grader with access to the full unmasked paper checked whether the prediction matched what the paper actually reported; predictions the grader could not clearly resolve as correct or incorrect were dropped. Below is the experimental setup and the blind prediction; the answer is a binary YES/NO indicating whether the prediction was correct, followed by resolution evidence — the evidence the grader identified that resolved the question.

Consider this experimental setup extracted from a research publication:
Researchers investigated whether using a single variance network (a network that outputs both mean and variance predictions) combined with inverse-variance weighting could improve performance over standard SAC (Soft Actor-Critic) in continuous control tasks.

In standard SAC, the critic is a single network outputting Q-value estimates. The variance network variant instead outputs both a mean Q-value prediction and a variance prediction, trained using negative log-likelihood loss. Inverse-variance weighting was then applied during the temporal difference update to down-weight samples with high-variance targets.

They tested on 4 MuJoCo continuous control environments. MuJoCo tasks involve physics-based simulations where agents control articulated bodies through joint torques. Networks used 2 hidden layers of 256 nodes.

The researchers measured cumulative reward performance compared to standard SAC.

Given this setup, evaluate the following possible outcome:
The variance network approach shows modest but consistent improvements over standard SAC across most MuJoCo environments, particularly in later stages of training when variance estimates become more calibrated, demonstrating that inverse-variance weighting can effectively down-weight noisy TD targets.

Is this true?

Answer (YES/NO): NO